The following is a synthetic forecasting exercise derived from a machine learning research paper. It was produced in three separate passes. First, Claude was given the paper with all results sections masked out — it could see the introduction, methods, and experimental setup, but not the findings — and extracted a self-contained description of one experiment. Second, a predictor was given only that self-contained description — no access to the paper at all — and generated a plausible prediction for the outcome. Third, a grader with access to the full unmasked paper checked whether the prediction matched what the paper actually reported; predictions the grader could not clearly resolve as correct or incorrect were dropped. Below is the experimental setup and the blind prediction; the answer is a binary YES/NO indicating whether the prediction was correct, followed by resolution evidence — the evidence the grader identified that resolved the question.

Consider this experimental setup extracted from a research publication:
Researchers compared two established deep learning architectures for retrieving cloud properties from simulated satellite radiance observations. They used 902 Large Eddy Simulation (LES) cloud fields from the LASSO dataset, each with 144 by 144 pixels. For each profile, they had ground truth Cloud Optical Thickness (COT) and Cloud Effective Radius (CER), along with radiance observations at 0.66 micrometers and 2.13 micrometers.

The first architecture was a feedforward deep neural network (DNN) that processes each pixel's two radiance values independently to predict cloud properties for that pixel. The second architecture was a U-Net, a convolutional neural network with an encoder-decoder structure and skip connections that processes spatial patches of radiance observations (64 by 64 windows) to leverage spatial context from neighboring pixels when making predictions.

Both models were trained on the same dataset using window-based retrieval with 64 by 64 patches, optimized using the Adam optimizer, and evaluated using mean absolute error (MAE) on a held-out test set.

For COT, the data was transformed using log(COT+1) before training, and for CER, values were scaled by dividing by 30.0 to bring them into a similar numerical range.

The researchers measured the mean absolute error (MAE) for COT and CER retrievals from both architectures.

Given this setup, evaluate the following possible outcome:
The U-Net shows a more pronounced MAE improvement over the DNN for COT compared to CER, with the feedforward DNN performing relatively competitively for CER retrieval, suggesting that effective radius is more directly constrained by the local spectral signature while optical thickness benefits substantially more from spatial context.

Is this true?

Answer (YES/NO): NO